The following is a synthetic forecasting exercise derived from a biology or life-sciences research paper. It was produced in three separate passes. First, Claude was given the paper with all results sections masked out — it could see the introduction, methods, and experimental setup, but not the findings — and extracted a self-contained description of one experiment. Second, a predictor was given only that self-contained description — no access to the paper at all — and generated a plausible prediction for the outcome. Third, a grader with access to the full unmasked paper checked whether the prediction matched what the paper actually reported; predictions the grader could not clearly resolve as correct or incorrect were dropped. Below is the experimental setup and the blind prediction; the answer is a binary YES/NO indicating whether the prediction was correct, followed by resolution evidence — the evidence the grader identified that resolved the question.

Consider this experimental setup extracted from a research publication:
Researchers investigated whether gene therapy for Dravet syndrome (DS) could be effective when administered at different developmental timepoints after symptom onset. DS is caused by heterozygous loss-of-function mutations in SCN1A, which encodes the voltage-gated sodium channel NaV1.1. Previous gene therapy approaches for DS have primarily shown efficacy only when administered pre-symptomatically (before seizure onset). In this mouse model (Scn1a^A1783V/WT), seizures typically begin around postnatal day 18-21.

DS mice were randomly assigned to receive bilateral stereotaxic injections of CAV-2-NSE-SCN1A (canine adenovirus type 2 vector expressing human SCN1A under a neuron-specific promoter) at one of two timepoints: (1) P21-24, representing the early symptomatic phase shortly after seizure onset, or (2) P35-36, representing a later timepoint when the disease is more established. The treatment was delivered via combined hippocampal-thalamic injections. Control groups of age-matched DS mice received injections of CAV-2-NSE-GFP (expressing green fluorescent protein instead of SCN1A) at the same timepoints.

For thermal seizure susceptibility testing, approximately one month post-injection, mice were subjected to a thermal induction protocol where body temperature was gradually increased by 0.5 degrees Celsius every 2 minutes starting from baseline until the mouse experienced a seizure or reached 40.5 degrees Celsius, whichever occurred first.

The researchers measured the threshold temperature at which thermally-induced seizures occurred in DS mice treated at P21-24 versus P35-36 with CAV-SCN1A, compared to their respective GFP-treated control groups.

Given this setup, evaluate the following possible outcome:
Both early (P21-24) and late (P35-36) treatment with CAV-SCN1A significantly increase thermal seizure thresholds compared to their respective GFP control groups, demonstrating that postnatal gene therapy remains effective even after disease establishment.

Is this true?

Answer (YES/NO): YES